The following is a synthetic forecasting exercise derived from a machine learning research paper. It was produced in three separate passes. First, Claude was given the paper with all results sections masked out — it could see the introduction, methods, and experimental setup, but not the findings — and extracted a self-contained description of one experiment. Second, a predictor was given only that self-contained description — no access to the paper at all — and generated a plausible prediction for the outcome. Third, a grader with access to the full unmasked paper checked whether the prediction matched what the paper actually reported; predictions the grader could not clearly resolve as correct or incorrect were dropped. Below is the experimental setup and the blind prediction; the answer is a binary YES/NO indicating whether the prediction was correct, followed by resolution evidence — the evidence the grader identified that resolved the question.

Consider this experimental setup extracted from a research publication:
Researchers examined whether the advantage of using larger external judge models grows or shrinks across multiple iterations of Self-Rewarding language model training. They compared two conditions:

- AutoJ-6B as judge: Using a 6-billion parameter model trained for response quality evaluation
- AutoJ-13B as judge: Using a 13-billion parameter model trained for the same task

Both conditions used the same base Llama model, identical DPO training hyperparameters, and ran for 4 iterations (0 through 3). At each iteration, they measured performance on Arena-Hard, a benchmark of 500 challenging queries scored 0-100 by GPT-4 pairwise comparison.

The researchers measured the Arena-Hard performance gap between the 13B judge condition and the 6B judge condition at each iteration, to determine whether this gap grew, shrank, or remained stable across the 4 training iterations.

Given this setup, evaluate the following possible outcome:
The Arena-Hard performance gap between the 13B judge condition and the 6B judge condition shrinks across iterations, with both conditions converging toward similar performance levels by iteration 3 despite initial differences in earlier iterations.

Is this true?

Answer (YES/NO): NO